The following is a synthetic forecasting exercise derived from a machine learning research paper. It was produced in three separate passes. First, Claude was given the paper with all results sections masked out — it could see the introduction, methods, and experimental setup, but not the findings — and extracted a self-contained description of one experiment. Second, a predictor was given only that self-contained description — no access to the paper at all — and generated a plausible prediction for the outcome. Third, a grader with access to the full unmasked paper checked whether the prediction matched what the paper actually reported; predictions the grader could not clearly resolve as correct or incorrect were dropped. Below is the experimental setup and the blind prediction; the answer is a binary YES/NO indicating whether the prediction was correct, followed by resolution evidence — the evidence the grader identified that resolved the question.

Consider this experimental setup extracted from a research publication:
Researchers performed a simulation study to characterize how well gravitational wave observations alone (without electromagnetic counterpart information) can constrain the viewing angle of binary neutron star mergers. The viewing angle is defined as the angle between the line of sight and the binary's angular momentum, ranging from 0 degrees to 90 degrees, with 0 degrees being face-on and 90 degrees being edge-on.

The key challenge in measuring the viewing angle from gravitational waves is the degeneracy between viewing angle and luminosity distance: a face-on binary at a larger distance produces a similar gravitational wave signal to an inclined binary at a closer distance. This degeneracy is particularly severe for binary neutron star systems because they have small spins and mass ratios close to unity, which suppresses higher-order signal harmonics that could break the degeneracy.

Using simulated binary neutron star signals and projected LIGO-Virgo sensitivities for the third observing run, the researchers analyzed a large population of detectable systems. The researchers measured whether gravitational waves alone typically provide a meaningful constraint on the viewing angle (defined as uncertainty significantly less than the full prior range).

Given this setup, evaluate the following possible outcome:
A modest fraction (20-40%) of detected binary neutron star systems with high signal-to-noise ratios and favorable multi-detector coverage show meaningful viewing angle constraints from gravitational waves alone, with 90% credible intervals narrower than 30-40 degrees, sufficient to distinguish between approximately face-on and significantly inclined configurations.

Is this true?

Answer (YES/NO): NO